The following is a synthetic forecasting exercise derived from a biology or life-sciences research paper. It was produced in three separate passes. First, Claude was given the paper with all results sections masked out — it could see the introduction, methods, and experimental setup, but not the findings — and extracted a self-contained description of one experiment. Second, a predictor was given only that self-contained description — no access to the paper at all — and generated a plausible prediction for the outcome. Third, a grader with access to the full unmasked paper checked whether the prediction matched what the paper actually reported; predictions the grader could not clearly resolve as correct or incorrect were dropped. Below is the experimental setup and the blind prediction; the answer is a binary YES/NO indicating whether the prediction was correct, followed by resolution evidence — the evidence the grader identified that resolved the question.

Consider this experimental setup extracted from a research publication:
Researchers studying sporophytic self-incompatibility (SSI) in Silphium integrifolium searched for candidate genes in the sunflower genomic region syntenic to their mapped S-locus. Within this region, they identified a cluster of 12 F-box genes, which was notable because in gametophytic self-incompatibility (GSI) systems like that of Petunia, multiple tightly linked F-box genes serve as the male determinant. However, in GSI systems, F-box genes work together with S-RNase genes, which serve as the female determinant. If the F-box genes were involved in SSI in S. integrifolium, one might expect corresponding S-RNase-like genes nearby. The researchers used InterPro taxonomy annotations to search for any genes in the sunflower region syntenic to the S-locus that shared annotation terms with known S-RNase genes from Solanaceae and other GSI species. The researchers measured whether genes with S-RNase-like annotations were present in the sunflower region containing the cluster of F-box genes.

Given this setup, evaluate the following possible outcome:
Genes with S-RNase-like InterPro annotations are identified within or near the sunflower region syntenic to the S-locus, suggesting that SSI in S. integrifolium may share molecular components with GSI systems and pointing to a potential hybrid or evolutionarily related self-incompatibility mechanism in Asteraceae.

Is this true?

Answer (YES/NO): NO